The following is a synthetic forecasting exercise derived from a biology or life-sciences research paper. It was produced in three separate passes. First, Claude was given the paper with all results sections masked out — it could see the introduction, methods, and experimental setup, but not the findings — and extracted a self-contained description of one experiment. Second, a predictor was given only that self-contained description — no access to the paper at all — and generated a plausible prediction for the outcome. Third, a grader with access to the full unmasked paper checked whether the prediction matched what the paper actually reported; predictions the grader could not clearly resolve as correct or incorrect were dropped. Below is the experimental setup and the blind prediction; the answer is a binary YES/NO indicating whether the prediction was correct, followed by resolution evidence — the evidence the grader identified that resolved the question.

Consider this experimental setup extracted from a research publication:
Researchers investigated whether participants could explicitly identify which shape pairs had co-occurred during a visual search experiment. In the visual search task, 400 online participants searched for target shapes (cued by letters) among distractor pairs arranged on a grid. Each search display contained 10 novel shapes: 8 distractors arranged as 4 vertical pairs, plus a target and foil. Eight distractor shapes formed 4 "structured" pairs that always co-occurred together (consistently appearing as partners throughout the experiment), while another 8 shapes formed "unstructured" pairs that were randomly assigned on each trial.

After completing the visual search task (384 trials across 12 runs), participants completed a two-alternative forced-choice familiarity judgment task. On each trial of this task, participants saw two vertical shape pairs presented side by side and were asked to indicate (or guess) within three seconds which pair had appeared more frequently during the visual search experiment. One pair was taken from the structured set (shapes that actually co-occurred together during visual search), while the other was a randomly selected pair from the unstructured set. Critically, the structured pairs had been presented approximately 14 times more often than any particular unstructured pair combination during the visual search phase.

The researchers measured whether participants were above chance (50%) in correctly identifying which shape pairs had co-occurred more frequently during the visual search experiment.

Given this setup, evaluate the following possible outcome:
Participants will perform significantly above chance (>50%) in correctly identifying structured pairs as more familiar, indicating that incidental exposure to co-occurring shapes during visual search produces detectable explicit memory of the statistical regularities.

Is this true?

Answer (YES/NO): NO